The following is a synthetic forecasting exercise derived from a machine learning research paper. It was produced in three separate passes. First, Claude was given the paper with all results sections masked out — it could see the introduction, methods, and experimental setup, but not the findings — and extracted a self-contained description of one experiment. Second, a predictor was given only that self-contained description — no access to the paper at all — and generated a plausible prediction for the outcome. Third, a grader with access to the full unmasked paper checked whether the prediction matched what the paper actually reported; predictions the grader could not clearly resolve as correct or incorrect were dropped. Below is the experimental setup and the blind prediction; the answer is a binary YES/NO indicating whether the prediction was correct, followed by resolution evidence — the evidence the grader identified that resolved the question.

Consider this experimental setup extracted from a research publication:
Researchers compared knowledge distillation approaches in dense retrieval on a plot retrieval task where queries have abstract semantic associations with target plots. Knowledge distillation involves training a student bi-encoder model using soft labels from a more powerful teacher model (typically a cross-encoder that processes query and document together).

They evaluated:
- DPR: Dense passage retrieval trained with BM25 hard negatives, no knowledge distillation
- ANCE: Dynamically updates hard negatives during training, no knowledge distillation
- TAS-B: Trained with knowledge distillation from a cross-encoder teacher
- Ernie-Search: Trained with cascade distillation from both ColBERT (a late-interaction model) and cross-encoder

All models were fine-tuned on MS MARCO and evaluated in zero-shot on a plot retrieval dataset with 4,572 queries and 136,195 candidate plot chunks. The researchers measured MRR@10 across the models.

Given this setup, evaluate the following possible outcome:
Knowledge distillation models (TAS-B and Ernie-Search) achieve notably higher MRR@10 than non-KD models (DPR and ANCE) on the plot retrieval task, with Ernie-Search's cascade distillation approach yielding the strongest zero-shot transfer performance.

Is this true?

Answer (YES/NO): YES